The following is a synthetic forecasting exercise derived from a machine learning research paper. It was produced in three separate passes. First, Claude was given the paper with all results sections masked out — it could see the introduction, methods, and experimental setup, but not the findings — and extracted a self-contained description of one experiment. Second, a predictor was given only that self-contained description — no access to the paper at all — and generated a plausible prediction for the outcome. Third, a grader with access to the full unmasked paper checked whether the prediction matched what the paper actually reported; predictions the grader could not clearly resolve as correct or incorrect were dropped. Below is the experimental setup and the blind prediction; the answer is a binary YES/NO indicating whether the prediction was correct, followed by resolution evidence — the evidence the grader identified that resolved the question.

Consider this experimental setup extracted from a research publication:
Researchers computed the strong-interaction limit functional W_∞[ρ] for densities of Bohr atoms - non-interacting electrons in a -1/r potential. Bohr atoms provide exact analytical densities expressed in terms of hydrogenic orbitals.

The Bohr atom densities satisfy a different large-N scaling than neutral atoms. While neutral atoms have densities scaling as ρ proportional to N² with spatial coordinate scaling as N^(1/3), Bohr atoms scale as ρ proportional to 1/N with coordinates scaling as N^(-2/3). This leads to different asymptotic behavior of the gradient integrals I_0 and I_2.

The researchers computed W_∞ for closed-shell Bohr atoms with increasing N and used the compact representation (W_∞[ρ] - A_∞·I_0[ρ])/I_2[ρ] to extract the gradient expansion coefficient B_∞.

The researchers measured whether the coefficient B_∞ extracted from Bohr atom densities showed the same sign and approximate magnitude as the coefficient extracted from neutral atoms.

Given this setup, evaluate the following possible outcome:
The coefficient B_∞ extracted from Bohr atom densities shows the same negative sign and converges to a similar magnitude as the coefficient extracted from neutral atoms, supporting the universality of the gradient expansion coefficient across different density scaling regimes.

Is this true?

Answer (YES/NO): NO